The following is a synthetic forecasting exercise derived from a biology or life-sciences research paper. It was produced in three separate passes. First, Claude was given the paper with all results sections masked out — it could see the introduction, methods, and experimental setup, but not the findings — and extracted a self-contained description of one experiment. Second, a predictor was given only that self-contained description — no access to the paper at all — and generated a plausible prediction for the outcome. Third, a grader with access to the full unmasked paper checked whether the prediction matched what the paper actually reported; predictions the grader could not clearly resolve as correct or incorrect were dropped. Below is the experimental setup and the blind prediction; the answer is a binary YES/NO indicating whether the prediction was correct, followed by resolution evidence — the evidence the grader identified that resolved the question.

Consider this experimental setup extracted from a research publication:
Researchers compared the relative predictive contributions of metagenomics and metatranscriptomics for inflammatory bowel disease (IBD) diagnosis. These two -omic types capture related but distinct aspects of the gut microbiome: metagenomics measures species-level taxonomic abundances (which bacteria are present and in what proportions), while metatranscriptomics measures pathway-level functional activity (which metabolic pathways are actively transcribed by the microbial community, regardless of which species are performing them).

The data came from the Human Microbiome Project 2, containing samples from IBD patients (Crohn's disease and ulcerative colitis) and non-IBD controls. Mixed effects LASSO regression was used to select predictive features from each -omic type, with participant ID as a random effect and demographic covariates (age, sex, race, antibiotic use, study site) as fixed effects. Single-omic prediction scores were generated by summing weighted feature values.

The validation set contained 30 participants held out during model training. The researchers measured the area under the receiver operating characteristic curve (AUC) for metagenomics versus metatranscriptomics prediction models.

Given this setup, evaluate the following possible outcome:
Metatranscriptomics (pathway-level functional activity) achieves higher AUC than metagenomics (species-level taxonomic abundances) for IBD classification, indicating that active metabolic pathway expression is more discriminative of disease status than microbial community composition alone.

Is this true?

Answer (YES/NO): YES